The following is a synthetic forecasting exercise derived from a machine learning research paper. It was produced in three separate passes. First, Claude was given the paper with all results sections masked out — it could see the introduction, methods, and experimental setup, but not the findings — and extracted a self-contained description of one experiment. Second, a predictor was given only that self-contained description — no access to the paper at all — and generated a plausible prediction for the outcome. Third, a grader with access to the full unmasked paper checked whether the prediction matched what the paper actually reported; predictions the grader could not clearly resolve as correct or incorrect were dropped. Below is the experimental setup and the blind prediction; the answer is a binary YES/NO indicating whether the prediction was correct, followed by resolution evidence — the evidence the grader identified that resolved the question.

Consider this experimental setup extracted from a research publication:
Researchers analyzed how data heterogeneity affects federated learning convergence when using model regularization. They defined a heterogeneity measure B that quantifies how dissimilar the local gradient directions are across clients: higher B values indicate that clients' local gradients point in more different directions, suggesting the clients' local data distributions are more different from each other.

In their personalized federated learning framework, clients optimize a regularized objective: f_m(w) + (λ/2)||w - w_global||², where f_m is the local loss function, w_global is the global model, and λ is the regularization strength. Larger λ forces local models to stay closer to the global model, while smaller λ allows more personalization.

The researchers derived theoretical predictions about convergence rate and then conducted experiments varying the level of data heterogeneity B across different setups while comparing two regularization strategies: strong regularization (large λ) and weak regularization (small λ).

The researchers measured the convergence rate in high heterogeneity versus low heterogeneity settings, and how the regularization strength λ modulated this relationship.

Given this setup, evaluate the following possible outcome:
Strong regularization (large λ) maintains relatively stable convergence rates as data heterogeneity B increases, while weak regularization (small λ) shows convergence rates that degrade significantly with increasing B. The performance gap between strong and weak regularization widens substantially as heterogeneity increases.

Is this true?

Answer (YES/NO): NO